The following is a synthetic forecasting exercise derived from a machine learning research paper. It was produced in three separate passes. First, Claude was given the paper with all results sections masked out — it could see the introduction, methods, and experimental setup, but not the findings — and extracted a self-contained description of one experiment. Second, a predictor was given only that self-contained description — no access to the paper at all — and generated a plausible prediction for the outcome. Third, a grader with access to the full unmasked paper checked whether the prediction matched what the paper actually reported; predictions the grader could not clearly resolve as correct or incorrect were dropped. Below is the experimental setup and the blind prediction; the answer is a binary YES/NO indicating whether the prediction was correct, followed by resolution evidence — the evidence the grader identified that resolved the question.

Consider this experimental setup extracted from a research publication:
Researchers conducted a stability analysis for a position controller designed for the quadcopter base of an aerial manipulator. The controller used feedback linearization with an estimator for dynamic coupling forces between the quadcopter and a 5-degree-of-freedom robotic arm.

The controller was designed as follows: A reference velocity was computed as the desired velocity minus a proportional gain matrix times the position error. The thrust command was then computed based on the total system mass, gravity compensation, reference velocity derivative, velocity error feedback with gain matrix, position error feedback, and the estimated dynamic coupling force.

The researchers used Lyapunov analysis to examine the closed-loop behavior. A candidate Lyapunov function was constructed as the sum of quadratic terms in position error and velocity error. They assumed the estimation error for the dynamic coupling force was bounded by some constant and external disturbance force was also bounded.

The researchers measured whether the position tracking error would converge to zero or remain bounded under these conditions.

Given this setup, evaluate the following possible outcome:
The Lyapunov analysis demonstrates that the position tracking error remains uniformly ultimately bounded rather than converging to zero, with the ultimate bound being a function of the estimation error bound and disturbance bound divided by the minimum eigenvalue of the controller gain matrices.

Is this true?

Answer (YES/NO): YES